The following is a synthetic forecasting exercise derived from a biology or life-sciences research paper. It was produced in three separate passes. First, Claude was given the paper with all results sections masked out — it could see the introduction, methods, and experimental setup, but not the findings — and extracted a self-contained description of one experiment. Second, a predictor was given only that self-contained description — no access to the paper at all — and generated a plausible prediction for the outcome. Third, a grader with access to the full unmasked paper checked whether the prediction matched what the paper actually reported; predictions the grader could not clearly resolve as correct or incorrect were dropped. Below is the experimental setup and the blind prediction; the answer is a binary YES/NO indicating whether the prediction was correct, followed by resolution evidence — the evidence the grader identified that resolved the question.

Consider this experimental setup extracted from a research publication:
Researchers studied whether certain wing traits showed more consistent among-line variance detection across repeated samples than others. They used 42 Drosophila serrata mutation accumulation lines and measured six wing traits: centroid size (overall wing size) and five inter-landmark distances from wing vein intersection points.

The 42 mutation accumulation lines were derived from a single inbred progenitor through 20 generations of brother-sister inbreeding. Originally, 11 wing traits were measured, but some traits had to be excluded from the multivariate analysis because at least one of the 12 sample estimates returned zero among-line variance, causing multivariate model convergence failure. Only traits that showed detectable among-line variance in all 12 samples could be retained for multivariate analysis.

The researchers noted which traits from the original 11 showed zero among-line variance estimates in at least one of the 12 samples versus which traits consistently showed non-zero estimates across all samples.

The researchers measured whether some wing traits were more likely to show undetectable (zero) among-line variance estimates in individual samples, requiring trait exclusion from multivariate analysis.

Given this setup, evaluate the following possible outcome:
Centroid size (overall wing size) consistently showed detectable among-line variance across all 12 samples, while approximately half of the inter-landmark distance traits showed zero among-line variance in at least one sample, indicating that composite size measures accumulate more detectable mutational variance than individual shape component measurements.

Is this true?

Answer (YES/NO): NO